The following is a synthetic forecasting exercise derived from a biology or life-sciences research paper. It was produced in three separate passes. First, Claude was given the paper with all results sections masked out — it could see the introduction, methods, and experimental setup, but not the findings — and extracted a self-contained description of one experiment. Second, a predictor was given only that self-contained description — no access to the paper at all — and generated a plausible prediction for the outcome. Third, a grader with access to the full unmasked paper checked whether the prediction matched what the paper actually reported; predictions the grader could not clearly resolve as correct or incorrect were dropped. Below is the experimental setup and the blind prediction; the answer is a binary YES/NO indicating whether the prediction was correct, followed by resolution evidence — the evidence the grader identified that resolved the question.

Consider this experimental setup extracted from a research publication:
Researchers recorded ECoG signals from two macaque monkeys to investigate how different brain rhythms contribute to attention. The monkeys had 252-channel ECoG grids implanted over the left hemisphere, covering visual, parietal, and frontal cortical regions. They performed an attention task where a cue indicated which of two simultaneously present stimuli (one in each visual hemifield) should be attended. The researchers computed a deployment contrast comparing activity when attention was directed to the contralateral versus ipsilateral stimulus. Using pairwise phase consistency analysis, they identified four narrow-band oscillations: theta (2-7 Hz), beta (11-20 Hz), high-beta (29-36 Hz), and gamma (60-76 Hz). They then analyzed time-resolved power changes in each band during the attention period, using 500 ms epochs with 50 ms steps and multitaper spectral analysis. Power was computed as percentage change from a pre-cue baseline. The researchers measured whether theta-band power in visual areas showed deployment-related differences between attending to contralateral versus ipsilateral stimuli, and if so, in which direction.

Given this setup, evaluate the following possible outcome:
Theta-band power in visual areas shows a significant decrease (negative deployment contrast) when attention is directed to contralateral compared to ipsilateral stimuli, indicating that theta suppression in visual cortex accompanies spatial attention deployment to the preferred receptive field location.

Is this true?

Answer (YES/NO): NO